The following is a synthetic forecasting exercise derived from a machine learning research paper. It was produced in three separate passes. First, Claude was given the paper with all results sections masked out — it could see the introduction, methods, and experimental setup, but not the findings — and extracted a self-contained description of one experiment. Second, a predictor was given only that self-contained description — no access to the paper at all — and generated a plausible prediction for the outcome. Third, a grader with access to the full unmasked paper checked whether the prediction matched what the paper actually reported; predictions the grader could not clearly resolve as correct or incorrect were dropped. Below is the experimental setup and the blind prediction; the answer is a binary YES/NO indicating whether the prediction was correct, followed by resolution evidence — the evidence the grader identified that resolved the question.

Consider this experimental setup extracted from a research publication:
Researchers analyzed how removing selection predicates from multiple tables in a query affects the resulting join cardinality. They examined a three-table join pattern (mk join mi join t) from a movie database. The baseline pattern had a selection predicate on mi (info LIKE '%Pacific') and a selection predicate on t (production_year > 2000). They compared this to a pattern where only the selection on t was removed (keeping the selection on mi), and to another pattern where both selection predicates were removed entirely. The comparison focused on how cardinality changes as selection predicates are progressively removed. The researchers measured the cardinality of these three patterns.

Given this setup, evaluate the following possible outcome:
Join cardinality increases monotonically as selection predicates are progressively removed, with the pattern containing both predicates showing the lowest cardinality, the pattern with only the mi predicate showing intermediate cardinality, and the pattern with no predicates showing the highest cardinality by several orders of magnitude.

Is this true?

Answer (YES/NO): YES